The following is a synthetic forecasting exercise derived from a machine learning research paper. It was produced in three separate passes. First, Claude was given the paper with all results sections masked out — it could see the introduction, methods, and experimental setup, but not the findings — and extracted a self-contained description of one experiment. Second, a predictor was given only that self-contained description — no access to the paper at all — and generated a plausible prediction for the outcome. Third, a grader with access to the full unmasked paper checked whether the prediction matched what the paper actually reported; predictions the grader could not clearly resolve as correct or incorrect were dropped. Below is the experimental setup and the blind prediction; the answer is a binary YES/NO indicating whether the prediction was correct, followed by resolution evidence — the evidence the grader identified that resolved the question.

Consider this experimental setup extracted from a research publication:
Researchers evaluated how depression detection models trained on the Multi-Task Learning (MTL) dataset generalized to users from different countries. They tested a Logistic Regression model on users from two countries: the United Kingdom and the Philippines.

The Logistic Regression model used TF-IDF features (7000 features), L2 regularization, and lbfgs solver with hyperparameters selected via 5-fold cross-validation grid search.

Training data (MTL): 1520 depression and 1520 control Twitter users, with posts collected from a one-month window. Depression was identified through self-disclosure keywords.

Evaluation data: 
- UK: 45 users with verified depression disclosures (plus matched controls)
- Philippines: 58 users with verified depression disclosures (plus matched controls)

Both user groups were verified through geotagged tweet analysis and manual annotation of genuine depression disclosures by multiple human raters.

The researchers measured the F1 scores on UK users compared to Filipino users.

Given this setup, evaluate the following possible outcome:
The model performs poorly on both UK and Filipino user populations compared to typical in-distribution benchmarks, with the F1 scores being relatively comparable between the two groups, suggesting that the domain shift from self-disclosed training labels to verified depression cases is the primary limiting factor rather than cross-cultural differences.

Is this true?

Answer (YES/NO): NO